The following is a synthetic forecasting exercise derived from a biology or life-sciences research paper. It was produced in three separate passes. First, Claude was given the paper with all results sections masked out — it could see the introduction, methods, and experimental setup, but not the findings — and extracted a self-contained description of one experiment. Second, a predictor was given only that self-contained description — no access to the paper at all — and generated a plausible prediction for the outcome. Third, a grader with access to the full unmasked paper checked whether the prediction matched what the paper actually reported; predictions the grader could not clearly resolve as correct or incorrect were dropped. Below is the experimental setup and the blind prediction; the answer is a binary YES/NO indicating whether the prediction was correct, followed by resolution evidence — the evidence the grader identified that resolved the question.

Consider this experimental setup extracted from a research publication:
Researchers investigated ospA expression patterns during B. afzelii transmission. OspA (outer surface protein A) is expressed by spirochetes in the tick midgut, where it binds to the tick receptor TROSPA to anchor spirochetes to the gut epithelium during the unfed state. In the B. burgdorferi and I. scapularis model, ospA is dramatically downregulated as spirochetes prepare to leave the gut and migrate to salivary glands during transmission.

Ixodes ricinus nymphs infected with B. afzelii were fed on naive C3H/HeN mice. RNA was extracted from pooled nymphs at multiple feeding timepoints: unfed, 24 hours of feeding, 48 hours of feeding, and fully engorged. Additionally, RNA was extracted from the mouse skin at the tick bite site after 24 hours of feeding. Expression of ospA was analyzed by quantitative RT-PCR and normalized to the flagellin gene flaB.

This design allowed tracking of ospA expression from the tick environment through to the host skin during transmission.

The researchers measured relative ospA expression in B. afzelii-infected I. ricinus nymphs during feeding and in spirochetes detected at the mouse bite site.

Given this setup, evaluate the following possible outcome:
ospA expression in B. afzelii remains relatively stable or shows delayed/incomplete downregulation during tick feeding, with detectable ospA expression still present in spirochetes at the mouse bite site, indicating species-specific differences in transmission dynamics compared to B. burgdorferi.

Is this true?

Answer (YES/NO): NO